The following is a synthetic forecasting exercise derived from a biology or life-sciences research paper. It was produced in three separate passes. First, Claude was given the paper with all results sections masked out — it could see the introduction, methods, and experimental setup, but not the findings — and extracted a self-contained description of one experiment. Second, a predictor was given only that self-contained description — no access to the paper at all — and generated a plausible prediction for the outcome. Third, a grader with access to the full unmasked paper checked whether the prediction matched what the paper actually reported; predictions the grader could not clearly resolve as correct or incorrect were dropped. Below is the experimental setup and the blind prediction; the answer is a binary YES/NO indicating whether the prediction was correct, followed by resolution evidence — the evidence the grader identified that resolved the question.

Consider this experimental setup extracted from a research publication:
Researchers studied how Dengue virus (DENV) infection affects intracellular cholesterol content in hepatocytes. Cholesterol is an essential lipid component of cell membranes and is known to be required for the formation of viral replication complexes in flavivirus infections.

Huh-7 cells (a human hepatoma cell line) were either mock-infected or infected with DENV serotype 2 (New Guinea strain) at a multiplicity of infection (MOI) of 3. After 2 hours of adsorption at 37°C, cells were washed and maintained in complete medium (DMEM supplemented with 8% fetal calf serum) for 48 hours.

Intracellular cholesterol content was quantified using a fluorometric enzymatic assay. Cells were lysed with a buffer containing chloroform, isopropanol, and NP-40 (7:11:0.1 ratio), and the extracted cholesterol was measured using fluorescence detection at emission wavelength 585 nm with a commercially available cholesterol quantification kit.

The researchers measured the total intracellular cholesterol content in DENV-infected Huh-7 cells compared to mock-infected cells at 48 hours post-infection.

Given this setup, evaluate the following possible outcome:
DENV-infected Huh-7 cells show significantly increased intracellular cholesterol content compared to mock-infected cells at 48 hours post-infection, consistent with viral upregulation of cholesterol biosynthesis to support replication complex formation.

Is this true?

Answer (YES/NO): YES